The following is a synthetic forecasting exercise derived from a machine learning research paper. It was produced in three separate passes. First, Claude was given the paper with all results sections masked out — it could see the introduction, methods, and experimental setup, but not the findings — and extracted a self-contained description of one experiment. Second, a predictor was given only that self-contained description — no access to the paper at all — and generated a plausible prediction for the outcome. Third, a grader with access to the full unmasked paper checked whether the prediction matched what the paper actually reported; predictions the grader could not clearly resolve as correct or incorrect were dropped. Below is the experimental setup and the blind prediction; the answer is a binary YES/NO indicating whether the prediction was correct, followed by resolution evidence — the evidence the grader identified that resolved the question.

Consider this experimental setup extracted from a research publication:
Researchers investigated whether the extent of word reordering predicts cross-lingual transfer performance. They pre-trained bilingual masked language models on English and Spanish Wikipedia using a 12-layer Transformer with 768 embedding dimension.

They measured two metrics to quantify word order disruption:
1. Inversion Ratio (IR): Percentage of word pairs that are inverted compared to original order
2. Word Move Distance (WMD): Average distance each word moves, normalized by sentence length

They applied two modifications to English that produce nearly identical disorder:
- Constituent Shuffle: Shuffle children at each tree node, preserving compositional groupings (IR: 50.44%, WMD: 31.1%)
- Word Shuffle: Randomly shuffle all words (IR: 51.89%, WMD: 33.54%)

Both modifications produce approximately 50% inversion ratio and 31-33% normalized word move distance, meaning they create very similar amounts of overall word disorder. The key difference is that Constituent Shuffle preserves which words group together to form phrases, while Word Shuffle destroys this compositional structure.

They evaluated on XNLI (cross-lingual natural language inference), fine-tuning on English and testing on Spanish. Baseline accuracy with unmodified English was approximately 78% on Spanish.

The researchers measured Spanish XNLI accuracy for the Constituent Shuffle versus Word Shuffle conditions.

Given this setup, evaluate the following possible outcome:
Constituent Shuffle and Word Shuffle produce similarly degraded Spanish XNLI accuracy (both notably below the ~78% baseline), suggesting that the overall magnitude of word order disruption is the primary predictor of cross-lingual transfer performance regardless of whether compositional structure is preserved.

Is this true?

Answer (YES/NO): NO